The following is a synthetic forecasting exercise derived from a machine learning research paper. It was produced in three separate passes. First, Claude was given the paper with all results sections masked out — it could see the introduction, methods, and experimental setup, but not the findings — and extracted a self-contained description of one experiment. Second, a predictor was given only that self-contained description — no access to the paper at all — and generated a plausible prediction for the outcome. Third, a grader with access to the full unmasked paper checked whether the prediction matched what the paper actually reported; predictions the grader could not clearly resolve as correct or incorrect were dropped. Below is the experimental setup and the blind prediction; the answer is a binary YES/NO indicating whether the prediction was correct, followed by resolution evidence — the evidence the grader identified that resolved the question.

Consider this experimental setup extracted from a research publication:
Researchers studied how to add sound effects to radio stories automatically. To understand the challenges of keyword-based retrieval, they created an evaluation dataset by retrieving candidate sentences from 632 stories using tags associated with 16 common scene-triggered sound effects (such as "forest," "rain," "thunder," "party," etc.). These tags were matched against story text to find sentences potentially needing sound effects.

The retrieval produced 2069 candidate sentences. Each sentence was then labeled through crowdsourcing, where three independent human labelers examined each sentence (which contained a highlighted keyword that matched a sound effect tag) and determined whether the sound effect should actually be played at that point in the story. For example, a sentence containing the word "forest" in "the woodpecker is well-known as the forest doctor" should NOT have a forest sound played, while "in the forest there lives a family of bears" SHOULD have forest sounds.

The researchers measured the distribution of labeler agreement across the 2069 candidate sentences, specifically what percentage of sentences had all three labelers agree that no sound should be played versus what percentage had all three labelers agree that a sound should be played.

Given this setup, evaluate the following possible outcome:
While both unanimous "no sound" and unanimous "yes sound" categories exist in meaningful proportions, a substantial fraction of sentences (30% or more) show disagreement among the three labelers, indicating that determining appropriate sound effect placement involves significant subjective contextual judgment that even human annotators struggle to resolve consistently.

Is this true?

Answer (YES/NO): NO